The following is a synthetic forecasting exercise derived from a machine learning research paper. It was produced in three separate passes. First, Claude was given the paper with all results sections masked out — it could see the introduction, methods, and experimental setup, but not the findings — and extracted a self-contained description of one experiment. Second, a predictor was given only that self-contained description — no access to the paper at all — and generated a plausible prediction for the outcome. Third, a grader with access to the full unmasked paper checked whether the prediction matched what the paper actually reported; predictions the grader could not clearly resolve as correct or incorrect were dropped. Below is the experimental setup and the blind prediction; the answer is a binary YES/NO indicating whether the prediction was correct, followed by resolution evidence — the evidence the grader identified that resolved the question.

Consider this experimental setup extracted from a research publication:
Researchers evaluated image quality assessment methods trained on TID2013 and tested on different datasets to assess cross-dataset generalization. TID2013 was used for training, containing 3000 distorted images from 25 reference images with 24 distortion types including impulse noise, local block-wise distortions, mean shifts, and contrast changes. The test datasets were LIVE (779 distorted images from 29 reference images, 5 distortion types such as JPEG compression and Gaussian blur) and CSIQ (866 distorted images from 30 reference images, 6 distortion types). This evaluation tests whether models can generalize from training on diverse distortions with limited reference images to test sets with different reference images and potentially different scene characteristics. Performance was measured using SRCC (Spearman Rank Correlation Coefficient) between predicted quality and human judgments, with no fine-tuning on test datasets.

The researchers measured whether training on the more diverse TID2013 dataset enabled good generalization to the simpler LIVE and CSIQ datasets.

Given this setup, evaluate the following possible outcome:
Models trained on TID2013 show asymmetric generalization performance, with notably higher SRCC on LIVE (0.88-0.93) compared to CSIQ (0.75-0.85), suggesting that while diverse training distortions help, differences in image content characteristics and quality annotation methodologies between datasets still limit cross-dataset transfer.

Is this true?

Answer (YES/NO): NO